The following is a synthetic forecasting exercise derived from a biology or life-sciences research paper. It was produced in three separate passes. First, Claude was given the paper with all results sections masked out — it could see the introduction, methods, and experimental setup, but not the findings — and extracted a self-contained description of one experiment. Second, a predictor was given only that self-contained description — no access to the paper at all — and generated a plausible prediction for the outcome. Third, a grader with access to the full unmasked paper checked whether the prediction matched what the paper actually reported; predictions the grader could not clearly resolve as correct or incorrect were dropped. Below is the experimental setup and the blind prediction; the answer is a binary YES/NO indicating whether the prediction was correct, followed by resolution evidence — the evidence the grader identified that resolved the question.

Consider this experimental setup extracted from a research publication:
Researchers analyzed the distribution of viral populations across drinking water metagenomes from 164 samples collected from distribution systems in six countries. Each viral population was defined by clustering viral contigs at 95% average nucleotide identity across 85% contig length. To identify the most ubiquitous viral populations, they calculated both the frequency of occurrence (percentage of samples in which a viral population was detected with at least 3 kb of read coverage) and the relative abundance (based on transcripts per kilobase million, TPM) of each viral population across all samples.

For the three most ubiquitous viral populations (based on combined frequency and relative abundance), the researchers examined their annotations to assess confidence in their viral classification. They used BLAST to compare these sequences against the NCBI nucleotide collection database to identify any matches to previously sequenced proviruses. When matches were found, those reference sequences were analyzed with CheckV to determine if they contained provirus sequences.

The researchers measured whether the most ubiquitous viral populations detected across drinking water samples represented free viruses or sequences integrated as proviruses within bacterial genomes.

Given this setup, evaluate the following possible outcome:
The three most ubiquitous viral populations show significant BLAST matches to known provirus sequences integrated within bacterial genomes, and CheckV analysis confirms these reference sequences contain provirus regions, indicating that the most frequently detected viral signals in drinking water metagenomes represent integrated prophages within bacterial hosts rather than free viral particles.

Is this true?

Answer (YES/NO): YES